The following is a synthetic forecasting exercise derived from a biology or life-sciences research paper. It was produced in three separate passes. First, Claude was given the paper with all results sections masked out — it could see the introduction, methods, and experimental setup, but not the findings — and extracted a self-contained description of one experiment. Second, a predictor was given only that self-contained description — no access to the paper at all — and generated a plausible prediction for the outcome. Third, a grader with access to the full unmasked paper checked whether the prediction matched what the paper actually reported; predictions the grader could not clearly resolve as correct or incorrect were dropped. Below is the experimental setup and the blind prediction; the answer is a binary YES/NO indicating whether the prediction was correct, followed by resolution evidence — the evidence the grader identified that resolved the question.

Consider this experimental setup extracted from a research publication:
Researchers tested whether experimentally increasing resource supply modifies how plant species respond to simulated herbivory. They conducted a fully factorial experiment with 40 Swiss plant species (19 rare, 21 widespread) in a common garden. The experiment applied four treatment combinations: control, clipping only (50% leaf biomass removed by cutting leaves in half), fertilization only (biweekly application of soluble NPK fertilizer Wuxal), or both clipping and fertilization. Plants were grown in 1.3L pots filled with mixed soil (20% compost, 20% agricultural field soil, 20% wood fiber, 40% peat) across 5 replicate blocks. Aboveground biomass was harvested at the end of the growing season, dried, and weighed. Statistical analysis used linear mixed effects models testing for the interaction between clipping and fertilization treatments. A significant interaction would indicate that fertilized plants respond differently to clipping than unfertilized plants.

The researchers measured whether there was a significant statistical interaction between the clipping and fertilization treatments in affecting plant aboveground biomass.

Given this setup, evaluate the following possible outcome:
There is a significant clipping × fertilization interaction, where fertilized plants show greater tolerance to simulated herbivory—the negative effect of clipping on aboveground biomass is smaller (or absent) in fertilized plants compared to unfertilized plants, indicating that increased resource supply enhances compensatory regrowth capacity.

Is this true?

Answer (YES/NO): NO